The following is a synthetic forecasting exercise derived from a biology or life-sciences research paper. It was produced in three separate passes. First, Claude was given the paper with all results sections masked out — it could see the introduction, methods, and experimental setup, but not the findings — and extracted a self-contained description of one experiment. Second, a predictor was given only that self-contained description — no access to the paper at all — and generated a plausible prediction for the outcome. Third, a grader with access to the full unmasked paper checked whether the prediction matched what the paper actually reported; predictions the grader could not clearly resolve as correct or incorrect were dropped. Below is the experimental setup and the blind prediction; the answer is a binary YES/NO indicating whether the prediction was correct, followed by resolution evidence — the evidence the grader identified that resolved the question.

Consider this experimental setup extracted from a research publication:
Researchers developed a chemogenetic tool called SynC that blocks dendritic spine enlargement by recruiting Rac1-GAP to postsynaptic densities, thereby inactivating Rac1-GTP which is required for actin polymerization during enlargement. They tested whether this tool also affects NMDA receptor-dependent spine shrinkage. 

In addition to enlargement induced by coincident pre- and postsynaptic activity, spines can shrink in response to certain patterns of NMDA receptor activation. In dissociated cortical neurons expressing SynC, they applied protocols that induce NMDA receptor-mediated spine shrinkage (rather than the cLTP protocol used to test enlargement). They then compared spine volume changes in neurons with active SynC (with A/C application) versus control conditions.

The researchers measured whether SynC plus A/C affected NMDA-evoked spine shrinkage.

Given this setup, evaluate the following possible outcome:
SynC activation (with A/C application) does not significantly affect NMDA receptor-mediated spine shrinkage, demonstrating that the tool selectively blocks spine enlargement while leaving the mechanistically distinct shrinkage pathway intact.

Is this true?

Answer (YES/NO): YES